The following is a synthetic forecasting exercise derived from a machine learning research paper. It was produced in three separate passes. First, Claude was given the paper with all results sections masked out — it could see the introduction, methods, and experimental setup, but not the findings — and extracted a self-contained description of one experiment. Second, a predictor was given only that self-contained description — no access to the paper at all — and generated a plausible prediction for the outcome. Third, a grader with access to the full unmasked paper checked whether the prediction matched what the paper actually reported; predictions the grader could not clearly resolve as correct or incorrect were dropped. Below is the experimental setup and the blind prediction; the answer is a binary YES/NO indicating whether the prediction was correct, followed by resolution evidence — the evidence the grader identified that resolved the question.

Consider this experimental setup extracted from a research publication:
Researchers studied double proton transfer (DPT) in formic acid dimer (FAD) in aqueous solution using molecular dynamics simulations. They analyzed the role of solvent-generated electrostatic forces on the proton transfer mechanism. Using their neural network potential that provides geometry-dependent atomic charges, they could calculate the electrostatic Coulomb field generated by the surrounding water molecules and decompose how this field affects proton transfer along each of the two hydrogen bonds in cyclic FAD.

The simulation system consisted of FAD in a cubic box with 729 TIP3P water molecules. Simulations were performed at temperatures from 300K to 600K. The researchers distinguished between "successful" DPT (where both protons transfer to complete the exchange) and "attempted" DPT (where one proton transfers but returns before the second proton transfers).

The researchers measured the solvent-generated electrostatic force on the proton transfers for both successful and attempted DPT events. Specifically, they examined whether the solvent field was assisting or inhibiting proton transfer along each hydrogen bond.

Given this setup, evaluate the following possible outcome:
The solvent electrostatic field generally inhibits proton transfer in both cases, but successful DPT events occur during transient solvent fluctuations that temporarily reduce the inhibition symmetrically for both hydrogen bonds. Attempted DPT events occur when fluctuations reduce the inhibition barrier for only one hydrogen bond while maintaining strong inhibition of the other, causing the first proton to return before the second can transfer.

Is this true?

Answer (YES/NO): NO